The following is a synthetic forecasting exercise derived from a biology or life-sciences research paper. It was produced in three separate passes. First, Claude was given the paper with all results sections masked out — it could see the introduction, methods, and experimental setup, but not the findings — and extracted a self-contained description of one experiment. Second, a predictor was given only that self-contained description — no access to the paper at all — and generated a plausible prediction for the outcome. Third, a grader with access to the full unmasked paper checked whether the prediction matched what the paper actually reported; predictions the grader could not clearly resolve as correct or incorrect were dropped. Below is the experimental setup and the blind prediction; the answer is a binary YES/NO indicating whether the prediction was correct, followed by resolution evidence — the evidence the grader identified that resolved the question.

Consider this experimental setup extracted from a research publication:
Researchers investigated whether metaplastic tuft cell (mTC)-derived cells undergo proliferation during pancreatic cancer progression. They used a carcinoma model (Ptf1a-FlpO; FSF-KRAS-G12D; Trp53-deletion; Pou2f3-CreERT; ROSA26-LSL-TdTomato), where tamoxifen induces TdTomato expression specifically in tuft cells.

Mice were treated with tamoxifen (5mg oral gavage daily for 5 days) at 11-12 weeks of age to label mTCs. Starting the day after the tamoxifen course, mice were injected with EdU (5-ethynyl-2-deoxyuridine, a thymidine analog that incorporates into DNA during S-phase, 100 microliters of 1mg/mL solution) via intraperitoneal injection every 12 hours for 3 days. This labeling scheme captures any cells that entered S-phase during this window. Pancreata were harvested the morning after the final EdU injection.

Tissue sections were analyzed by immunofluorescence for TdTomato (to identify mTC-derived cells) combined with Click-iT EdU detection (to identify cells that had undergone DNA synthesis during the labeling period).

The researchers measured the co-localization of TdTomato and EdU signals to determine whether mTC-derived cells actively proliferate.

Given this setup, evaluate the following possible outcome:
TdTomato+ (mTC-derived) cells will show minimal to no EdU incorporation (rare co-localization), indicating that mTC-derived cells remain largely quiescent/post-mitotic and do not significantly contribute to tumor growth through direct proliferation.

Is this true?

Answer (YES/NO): YES